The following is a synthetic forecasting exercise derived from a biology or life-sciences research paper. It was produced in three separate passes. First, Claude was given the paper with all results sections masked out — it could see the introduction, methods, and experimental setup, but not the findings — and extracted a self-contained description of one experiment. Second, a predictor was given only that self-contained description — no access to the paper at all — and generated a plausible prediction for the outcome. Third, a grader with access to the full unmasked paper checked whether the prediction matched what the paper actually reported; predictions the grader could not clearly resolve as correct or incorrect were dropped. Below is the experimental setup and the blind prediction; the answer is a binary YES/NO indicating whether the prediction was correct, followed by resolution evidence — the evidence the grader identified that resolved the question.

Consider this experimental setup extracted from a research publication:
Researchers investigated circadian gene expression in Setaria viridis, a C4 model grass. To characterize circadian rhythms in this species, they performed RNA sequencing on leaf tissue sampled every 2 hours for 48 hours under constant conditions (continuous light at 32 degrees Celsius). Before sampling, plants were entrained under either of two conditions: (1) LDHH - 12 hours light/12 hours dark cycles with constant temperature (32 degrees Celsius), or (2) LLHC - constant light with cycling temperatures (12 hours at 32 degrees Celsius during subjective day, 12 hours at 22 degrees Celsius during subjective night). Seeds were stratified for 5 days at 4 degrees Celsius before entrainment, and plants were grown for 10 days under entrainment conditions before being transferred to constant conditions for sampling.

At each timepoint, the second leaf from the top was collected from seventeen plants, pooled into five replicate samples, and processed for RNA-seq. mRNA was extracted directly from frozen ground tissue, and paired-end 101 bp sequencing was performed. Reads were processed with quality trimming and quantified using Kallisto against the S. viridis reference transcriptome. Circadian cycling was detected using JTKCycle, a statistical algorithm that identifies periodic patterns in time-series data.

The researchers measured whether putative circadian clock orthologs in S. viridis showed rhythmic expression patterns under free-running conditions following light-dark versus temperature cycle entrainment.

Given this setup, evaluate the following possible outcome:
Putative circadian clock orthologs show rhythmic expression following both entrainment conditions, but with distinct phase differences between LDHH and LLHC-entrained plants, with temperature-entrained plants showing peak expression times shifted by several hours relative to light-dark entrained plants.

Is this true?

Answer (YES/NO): NO